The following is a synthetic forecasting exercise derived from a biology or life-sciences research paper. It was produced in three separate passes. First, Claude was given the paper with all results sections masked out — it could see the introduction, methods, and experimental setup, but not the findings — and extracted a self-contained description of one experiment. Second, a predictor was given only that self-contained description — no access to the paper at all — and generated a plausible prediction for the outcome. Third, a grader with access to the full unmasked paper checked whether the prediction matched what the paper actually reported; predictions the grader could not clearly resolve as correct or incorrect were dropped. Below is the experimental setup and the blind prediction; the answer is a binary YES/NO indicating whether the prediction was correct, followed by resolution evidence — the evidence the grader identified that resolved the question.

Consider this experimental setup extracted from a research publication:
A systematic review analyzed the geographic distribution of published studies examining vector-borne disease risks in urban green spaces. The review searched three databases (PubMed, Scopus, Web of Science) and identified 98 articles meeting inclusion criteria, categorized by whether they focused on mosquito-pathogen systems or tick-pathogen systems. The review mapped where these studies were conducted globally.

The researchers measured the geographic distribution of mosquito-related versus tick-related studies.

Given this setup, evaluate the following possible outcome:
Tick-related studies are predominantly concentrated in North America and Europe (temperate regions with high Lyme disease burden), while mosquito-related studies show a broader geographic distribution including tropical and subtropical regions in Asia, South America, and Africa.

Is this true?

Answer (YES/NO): NO